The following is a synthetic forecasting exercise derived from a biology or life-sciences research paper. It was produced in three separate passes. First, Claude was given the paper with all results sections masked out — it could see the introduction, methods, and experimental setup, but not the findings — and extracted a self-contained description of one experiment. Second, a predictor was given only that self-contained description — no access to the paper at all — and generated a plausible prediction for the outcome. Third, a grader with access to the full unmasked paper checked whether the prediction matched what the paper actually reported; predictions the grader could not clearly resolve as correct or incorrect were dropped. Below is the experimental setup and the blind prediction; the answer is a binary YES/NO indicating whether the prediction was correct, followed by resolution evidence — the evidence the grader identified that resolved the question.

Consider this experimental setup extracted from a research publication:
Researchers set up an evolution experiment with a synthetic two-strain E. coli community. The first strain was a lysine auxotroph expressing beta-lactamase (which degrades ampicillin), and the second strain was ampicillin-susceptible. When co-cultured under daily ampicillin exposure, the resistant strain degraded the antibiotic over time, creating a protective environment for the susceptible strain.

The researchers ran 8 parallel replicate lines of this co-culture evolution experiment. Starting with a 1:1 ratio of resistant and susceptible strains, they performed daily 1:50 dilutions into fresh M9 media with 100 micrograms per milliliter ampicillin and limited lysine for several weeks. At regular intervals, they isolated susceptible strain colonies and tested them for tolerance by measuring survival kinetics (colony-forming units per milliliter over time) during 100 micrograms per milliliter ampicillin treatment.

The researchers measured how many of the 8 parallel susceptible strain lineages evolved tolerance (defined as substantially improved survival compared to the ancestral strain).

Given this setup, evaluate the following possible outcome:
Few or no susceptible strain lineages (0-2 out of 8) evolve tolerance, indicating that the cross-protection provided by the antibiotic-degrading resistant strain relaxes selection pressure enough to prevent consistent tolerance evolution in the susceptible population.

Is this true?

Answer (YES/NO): NO